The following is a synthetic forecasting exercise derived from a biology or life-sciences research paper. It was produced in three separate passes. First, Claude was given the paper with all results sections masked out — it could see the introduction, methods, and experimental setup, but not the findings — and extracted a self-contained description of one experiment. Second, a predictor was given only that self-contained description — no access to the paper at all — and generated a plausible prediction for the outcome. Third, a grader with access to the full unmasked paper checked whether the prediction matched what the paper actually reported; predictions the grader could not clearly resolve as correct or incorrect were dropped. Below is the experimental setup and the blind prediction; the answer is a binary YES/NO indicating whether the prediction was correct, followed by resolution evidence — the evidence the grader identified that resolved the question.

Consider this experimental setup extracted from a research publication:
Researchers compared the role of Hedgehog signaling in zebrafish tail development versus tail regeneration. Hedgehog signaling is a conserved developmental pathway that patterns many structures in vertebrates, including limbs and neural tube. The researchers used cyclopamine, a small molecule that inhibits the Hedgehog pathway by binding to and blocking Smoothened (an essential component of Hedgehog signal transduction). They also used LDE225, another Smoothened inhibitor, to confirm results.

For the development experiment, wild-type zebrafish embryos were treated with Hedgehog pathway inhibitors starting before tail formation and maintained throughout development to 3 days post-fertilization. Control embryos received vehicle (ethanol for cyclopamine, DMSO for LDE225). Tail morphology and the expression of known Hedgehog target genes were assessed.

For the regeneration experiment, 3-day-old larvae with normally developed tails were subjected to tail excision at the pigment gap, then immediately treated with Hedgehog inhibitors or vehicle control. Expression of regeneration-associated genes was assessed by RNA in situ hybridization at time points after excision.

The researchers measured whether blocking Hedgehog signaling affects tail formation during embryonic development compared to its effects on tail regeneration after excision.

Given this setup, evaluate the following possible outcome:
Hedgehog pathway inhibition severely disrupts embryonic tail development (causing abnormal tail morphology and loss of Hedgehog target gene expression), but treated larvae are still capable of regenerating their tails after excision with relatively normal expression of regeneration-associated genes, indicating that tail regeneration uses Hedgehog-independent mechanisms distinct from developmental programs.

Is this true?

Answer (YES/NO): NO